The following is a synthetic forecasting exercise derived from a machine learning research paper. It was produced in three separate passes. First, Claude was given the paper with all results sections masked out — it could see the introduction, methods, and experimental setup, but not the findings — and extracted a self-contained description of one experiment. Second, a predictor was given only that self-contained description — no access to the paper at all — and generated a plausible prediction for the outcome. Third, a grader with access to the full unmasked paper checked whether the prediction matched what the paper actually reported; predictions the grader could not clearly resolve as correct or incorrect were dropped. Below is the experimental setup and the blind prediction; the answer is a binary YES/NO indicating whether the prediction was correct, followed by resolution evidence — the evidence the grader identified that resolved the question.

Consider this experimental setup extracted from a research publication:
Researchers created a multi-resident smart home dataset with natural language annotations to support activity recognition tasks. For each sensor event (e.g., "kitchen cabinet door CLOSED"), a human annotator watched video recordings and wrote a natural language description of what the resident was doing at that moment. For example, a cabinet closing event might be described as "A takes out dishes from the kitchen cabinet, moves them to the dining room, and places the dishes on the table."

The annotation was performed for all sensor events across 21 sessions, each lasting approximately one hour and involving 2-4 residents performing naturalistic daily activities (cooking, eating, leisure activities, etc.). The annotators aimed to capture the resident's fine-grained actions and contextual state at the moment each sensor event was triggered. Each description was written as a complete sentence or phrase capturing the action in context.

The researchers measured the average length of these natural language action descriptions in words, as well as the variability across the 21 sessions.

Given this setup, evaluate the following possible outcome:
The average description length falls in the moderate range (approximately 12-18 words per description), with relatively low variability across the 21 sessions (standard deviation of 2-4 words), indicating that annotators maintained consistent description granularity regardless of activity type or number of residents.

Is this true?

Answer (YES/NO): NO